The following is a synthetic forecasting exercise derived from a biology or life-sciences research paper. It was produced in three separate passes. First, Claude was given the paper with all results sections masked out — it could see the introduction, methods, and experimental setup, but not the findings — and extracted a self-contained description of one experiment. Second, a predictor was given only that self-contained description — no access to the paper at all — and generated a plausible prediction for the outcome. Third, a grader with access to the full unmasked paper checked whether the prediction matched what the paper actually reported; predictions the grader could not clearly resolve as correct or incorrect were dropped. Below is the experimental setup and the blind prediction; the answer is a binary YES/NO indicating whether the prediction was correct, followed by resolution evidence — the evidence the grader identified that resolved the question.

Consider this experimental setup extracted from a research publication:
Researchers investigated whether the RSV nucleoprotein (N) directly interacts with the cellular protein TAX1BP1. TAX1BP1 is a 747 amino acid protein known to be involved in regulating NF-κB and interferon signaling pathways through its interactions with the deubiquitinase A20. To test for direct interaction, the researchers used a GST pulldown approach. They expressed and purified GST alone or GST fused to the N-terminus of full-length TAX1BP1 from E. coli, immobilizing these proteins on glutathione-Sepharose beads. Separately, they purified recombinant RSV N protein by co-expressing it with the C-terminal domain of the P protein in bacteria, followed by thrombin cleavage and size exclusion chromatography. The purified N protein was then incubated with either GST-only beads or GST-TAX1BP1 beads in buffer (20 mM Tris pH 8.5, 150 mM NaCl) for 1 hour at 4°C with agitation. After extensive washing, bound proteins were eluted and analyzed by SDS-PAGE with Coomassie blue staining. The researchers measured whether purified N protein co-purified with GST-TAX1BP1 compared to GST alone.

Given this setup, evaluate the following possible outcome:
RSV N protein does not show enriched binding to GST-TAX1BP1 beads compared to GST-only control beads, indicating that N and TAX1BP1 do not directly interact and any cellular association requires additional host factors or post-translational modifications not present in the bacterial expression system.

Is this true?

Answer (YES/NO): NO